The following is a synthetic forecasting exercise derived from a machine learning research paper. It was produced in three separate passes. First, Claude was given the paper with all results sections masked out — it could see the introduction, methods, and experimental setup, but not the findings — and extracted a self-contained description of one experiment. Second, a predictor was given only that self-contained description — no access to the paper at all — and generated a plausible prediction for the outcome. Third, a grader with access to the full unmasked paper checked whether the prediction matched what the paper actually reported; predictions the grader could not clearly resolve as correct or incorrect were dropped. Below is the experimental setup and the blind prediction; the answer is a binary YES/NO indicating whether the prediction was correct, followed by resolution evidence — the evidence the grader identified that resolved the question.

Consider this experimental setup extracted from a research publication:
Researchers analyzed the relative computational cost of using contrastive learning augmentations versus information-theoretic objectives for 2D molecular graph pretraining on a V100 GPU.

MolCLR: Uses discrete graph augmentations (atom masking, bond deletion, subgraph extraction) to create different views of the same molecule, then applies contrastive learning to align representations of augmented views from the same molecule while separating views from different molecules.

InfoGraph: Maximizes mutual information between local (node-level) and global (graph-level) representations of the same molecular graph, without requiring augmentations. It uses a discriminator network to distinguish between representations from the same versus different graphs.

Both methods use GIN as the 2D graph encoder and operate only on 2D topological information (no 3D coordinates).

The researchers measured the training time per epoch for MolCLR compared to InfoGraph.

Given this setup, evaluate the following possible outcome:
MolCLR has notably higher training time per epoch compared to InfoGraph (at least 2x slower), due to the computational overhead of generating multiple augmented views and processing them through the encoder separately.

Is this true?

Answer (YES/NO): NO